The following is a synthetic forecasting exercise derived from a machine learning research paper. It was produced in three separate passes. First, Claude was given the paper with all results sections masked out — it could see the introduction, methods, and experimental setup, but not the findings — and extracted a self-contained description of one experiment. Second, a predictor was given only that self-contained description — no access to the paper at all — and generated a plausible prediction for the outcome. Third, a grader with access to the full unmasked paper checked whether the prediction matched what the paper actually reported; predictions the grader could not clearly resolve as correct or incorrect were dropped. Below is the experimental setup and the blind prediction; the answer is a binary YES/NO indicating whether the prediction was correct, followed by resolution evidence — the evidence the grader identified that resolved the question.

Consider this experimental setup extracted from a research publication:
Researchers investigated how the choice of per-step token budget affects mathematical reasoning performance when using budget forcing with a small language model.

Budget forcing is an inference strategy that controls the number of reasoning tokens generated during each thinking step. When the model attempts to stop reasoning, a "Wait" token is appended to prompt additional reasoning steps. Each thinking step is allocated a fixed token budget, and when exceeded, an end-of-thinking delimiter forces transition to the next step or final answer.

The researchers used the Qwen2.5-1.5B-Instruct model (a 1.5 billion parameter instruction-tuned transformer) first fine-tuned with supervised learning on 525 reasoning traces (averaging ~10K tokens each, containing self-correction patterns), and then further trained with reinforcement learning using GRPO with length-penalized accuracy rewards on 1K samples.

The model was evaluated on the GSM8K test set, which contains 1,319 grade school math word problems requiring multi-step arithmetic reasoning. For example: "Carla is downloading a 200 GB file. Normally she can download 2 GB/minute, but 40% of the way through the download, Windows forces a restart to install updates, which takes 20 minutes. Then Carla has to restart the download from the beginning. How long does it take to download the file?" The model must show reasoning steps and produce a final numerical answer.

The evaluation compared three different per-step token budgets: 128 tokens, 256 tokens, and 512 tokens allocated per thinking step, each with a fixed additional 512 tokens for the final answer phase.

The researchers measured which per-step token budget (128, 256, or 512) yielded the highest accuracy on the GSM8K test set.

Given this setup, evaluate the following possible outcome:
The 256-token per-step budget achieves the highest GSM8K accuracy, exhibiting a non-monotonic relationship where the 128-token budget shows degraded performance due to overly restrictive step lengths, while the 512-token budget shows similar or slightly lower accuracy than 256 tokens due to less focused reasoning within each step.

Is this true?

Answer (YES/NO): YES